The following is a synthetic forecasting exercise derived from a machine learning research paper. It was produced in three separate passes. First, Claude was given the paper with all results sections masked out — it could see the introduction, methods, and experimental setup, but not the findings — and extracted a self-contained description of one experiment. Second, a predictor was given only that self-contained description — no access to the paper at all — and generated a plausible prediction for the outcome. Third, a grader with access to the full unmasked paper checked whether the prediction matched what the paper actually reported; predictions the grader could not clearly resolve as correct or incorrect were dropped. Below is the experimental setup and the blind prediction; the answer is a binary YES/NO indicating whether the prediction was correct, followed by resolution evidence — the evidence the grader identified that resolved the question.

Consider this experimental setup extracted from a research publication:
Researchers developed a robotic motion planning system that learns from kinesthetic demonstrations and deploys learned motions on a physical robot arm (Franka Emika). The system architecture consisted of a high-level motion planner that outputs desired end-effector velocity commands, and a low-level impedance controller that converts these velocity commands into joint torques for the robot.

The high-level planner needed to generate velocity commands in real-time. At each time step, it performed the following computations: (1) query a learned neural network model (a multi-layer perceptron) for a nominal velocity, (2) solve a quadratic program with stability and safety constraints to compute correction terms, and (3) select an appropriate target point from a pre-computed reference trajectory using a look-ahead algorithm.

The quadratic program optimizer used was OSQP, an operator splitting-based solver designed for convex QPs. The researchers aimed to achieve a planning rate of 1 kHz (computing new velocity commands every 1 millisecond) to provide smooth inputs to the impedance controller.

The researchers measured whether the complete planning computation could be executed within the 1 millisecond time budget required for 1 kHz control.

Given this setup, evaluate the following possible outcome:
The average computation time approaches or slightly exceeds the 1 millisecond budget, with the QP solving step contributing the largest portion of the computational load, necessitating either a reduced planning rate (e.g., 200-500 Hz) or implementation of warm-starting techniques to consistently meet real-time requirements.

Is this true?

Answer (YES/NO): NO